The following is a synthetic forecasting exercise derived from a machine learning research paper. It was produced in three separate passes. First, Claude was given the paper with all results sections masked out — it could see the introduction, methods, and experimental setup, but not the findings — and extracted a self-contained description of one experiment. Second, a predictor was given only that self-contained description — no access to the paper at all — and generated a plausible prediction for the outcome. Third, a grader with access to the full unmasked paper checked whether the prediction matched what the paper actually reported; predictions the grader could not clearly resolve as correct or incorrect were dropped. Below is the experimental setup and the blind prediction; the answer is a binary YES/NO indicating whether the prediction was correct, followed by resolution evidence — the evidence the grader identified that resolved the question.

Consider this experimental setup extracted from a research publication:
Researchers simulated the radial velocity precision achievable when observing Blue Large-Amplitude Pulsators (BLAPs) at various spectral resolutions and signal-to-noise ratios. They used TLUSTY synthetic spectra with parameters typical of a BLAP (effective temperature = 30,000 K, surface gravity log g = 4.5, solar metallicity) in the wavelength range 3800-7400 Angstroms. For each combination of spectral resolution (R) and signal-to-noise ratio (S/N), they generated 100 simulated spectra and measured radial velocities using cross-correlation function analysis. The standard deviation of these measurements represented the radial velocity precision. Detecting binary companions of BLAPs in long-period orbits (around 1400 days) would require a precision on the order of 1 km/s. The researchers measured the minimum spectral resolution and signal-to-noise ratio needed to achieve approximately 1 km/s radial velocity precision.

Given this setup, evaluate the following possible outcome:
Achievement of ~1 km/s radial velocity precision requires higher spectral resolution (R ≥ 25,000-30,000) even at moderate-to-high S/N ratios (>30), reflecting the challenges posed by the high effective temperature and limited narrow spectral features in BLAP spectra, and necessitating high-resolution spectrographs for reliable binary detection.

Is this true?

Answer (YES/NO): NO